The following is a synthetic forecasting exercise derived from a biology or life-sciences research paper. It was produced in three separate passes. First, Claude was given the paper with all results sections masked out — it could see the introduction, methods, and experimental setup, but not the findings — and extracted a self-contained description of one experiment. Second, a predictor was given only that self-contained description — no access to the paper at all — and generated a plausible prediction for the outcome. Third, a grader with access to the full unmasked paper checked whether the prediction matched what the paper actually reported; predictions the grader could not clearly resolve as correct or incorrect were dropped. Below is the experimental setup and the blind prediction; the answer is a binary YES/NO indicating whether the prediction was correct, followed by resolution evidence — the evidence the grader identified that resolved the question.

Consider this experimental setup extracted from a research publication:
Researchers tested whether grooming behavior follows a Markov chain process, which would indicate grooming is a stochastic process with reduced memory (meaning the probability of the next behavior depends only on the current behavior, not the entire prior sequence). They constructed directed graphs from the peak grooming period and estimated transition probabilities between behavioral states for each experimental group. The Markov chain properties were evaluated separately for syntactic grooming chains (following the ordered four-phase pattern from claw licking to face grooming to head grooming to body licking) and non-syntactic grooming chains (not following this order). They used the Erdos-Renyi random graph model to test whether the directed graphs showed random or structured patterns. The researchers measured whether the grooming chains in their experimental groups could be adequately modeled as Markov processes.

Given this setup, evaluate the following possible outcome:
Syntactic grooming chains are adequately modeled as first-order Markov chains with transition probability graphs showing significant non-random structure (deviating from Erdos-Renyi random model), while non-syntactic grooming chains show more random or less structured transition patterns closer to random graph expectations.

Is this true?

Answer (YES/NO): NO